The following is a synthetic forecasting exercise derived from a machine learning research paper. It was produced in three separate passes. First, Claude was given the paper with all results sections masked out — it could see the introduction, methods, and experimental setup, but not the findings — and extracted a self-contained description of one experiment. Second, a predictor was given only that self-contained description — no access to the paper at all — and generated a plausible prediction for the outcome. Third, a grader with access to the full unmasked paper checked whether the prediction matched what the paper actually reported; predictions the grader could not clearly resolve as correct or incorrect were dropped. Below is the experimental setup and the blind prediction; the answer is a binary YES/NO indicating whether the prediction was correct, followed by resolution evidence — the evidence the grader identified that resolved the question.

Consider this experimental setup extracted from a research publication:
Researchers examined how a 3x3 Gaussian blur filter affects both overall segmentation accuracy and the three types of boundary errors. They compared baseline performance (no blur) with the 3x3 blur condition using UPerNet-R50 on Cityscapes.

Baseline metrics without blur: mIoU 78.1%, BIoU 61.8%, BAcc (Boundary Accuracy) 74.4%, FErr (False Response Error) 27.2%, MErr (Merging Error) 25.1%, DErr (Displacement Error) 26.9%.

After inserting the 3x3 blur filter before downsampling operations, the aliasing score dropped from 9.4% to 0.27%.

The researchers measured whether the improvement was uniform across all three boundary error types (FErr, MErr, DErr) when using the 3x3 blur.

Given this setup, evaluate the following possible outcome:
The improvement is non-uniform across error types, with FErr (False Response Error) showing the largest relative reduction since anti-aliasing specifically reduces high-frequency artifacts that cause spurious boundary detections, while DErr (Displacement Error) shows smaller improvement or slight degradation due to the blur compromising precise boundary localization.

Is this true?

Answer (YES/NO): YES